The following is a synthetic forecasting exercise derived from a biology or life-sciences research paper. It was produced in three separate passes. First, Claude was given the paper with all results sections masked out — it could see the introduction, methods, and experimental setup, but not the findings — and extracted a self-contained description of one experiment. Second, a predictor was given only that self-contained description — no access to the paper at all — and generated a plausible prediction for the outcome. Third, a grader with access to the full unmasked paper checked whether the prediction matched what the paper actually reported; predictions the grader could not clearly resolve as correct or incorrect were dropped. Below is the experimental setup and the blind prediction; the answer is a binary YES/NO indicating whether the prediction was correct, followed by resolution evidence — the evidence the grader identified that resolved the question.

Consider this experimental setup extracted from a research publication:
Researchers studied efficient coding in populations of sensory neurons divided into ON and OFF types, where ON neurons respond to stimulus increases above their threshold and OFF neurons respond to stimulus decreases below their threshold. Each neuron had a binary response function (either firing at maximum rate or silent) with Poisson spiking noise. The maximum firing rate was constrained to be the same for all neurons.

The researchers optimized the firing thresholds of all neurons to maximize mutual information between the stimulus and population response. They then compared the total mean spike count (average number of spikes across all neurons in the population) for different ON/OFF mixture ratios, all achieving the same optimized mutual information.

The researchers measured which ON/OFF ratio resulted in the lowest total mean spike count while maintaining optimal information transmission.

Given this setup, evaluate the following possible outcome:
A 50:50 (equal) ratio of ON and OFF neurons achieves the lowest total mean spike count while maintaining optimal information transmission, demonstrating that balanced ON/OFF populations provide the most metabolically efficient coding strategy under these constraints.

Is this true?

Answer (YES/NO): YES